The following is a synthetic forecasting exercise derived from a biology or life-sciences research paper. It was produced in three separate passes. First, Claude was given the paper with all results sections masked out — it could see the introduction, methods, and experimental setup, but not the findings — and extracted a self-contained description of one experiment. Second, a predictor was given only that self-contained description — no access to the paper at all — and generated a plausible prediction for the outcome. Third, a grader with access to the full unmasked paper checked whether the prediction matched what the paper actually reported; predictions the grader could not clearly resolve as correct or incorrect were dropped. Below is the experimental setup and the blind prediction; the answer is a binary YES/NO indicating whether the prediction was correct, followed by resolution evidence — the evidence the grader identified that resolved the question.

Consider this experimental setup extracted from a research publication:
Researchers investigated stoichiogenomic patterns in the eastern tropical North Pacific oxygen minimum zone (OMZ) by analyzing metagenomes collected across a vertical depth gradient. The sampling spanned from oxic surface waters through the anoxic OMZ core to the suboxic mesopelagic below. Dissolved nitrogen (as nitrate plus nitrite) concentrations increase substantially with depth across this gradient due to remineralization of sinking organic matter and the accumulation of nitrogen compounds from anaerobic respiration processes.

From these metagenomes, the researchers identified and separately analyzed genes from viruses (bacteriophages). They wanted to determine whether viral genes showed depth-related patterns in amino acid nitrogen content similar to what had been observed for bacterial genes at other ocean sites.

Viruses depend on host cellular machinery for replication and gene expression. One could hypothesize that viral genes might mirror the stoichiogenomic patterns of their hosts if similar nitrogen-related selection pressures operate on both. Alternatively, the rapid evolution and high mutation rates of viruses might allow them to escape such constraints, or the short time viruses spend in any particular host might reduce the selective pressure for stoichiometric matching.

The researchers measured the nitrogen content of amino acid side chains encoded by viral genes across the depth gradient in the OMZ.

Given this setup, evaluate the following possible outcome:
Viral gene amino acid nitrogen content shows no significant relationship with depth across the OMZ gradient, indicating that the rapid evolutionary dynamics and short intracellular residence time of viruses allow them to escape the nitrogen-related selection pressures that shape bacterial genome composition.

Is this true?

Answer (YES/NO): NO